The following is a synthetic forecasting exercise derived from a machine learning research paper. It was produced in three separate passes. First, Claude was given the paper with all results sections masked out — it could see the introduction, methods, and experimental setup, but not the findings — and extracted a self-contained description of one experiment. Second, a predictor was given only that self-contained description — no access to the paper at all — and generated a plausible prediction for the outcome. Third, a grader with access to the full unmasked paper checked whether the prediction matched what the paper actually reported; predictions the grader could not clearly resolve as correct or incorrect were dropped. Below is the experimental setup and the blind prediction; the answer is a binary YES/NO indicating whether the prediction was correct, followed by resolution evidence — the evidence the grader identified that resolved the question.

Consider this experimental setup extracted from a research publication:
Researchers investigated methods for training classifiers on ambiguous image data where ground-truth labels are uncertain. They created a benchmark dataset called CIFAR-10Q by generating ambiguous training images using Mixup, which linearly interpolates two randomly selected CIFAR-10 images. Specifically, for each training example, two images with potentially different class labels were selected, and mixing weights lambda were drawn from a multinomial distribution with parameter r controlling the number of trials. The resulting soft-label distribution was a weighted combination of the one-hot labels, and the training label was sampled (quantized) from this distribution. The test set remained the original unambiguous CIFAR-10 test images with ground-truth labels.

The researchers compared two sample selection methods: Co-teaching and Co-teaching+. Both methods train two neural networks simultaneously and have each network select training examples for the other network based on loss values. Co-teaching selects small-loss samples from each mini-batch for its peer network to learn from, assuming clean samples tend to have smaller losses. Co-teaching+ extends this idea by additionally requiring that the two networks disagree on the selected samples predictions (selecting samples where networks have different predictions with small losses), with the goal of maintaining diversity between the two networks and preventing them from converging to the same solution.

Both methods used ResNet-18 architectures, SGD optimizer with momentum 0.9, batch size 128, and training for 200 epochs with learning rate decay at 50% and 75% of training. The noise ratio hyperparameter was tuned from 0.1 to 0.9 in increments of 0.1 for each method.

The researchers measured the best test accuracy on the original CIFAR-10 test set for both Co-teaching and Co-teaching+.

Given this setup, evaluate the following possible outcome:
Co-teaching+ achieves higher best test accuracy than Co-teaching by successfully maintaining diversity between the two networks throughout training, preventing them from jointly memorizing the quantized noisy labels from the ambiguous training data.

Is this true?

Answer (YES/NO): NO